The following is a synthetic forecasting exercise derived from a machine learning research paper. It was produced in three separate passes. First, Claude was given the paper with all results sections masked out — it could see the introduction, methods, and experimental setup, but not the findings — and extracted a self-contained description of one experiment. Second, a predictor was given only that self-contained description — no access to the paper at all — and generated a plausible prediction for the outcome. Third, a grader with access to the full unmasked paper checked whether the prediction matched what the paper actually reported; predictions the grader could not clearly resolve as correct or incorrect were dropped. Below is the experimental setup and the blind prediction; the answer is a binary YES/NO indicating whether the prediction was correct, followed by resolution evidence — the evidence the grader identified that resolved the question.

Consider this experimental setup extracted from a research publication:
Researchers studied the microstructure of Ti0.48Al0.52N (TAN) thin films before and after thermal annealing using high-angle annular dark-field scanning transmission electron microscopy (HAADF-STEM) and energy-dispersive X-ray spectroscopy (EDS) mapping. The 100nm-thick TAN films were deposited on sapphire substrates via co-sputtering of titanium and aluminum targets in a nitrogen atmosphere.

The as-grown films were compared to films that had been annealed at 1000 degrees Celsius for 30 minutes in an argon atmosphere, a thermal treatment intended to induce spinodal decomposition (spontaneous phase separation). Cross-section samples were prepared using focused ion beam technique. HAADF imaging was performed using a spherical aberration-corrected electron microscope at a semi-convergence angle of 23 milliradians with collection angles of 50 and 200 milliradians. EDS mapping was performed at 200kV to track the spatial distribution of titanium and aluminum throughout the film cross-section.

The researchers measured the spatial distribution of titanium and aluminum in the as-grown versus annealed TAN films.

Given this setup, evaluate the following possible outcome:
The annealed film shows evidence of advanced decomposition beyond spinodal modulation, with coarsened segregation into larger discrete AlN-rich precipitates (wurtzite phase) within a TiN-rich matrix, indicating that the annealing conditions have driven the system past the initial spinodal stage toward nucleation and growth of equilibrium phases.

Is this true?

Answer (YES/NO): NO